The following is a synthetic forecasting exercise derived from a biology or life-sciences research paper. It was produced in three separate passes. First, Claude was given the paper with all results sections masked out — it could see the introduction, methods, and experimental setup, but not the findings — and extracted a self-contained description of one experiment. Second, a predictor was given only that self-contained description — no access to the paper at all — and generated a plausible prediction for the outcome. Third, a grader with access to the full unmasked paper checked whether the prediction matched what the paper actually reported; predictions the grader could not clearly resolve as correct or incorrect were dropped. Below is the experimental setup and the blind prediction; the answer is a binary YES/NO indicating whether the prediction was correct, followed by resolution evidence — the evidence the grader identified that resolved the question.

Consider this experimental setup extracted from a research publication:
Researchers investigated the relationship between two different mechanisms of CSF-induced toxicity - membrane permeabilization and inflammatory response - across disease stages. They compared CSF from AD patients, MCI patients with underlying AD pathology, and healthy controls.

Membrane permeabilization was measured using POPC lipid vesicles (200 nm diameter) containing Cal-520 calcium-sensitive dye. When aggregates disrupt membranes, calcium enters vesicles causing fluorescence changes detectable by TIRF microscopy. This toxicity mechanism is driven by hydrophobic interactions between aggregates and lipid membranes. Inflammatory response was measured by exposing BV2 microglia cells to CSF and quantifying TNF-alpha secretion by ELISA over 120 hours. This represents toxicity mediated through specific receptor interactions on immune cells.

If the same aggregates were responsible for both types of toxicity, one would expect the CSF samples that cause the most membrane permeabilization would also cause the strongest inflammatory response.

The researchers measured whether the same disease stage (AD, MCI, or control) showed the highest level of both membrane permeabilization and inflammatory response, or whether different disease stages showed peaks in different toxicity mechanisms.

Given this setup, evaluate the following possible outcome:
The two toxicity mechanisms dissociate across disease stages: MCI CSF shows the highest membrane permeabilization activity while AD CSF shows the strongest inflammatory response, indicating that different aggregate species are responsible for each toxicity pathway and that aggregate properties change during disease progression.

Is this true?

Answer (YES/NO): YES